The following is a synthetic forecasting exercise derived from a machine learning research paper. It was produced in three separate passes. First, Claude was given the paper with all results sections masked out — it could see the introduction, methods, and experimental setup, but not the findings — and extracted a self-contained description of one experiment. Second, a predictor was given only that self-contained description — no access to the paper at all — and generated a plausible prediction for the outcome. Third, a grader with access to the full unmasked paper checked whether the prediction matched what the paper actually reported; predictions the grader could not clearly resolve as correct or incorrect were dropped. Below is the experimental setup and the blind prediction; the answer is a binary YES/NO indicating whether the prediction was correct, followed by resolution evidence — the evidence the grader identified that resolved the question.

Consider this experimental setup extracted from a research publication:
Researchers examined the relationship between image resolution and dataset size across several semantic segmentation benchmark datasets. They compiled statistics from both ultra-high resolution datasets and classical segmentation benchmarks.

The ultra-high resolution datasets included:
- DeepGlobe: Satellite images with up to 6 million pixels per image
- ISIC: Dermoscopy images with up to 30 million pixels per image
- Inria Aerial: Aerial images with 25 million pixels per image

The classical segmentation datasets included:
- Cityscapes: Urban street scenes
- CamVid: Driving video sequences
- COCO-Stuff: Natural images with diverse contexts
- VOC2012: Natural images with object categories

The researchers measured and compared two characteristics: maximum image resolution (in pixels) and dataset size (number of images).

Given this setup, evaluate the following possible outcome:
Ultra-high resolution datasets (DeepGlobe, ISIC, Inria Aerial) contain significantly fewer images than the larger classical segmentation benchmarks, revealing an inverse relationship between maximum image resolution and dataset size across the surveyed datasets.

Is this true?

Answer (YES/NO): NO